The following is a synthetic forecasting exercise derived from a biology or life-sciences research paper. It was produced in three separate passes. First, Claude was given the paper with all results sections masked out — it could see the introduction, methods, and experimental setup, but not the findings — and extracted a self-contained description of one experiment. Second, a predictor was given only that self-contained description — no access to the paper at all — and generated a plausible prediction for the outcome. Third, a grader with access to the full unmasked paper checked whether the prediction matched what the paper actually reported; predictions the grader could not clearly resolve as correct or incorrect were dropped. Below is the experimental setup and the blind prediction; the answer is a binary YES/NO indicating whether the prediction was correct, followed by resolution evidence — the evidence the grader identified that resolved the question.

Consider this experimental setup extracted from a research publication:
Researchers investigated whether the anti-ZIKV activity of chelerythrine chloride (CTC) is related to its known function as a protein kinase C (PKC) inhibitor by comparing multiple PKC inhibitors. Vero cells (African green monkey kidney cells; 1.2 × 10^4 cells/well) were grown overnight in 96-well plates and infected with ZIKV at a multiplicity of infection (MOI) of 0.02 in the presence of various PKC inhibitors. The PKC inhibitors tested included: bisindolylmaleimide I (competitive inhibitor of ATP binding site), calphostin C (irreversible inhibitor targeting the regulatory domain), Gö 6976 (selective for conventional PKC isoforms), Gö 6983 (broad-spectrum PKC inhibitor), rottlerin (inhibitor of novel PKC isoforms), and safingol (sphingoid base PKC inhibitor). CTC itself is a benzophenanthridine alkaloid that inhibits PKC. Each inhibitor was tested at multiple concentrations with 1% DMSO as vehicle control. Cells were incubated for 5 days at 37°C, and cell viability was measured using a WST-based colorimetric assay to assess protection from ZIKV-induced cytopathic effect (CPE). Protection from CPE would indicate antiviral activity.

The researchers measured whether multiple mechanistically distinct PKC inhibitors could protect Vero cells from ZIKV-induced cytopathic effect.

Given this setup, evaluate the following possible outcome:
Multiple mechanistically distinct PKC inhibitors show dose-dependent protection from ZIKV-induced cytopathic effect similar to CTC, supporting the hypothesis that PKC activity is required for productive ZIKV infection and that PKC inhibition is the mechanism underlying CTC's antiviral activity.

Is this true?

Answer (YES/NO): NO